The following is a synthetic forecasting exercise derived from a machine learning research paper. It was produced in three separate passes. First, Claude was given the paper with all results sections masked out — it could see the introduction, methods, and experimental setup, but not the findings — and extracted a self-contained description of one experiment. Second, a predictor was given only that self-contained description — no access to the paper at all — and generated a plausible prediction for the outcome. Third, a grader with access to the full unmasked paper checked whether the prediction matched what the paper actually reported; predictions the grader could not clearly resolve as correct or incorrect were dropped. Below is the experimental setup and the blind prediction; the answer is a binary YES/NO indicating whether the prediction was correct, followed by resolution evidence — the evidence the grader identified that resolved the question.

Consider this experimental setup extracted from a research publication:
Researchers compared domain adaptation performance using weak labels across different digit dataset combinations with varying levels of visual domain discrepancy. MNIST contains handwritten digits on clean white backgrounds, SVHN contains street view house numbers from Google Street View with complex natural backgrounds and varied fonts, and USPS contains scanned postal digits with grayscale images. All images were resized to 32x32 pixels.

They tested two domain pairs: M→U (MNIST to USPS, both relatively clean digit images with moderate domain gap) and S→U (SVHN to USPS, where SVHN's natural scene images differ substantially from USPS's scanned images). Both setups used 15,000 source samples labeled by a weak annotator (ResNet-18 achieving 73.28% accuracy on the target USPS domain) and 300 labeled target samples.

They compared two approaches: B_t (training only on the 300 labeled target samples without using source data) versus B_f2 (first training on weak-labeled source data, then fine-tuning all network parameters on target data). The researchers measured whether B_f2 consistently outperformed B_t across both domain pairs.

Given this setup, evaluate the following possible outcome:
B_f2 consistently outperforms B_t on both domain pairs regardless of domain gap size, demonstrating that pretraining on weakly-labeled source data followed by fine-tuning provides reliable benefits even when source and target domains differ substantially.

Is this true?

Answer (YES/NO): YES